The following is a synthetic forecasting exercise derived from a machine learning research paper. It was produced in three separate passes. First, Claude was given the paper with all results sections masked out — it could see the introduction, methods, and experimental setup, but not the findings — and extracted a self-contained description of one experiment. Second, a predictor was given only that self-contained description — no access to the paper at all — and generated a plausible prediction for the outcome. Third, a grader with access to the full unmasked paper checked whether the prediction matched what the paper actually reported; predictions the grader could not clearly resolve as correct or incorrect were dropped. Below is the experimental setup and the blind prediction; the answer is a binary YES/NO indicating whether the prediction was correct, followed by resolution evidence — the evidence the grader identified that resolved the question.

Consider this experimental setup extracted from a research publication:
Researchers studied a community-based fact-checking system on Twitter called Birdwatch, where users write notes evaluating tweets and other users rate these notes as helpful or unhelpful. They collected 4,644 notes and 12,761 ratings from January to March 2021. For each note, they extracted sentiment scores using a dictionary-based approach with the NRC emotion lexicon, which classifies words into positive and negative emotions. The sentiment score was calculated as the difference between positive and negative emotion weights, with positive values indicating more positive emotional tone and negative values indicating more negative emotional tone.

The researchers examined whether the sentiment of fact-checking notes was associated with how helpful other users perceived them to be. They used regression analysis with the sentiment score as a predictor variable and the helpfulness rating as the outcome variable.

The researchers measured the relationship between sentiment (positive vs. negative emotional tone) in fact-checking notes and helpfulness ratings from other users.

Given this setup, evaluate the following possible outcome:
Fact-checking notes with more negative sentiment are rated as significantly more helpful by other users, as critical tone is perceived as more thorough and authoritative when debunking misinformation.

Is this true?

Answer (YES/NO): NO